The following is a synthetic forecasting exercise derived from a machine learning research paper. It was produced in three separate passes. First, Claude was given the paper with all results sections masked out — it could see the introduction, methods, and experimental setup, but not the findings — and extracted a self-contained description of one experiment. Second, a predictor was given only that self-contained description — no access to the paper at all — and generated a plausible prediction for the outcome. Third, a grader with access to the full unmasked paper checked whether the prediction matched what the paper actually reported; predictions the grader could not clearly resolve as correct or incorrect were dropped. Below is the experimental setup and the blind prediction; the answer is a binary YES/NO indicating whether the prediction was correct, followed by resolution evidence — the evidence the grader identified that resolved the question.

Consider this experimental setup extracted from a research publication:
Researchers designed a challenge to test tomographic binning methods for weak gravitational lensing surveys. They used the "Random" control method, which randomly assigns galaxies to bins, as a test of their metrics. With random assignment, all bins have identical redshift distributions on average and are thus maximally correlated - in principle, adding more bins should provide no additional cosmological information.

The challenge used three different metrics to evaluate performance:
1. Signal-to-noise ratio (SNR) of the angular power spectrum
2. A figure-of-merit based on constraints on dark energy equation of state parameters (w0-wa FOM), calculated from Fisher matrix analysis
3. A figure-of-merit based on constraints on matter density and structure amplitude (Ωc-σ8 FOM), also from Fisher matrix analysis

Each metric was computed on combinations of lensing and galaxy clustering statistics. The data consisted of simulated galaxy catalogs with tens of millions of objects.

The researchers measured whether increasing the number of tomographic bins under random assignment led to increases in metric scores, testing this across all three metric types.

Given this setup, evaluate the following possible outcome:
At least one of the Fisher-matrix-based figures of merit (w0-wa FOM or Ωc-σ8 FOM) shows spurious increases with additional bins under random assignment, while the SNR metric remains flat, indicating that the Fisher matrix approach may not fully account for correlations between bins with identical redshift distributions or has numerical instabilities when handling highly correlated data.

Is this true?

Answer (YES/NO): NO